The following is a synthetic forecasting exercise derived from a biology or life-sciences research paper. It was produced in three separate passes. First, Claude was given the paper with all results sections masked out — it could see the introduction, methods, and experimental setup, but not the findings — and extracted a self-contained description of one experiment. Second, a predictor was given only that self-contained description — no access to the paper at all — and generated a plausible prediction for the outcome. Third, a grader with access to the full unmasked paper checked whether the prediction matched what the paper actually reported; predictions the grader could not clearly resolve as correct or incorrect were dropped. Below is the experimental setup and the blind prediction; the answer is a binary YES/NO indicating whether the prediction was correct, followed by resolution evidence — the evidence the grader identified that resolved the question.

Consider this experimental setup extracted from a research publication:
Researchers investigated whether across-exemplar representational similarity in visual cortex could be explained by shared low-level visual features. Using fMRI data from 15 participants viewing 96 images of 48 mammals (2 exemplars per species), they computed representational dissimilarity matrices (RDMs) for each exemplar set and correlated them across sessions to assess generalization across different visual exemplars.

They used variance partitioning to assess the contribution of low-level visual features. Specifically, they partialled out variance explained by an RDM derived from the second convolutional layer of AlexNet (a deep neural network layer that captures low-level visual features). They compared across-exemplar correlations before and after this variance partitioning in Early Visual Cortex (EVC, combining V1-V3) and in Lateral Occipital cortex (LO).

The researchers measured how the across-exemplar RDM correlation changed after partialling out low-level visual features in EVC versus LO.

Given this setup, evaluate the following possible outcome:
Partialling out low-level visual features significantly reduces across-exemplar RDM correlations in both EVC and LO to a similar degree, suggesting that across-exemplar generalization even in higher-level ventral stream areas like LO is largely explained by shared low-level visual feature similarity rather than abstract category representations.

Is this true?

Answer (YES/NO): NO